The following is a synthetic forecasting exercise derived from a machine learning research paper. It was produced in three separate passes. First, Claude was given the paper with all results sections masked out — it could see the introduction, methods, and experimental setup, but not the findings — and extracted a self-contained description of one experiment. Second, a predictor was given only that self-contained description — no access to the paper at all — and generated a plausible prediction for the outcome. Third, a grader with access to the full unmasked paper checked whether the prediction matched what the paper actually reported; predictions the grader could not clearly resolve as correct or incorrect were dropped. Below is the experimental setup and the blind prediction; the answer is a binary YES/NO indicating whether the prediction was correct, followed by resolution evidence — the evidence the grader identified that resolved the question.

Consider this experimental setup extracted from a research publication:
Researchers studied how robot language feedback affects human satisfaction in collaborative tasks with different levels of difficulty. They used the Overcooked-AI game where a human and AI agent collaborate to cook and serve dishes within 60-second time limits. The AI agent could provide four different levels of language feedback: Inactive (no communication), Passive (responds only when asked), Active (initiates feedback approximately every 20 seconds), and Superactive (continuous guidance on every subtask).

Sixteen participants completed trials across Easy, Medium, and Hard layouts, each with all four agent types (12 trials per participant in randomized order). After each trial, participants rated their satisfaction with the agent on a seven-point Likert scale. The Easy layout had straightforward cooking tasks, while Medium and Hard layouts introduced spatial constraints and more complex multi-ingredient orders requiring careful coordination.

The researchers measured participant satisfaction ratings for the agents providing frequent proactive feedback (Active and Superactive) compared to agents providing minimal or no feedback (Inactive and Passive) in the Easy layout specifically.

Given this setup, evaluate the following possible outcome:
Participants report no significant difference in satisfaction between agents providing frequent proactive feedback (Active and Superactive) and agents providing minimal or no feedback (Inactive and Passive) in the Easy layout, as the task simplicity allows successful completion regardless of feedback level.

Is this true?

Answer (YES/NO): YES